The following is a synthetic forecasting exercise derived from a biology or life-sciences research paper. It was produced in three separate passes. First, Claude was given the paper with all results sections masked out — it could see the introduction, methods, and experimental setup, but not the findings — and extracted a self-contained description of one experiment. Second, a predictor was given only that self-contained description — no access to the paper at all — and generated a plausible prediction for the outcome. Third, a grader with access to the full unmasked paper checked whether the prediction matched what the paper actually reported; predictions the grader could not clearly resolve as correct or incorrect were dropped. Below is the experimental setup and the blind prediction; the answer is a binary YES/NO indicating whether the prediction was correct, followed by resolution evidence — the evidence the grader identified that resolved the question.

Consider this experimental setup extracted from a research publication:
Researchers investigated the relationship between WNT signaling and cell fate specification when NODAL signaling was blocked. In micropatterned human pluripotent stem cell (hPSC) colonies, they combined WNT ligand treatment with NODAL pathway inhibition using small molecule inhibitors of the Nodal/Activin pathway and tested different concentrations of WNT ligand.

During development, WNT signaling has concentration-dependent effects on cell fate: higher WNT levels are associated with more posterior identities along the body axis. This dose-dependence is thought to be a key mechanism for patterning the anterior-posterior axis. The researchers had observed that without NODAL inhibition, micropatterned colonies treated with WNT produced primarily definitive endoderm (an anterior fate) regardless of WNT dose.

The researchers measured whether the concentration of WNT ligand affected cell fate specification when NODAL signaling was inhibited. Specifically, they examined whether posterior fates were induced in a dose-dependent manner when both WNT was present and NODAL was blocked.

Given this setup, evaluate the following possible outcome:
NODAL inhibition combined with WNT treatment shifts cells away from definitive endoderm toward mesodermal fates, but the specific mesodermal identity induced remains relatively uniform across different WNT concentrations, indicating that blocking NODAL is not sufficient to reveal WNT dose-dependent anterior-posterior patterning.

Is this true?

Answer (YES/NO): NO